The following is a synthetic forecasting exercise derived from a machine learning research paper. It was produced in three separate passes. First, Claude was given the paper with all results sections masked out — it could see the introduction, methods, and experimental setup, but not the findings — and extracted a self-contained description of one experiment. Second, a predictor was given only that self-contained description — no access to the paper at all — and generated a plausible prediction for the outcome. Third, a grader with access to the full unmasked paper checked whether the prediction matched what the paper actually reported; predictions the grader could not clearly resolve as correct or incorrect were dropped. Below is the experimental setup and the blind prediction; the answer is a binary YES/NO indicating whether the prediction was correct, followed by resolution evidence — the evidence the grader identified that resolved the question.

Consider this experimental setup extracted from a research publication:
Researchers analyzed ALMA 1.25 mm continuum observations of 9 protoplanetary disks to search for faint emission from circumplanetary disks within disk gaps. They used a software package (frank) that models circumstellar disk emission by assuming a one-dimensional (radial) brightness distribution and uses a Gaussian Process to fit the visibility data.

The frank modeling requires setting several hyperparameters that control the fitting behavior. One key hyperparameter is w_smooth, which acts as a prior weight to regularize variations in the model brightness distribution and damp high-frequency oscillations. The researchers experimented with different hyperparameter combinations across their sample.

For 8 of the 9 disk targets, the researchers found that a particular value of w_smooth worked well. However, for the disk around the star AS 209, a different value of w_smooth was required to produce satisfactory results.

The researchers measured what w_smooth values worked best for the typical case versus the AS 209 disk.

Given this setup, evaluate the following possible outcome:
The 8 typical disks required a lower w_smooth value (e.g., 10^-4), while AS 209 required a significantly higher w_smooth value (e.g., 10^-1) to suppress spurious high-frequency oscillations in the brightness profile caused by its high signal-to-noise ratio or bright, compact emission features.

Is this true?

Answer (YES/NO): NO